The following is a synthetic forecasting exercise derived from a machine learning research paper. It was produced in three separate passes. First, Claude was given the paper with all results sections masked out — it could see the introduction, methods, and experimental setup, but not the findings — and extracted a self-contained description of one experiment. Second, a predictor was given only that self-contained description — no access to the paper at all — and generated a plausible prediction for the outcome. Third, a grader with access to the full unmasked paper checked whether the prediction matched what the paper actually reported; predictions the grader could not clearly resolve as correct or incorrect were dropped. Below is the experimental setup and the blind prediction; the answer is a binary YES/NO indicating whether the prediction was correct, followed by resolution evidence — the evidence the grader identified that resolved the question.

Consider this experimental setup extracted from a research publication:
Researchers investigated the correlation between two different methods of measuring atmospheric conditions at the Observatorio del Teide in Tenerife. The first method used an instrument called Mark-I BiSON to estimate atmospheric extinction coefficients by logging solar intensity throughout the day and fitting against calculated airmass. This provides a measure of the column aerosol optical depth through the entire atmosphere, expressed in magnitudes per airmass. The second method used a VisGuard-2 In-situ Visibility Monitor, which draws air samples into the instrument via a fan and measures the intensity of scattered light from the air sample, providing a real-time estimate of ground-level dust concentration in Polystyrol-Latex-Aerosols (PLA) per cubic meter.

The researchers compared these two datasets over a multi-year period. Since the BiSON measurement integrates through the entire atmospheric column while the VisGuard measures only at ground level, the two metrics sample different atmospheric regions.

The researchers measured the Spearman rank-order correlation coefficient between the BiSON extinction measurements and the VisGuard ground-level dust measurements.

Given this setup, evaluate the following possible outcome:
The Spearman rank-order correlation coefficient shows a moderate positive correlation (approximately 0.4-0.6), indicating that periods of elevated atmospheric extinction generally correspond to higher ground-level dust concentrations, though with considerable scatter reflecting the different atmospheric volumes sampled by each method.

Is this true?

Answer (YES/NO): YES